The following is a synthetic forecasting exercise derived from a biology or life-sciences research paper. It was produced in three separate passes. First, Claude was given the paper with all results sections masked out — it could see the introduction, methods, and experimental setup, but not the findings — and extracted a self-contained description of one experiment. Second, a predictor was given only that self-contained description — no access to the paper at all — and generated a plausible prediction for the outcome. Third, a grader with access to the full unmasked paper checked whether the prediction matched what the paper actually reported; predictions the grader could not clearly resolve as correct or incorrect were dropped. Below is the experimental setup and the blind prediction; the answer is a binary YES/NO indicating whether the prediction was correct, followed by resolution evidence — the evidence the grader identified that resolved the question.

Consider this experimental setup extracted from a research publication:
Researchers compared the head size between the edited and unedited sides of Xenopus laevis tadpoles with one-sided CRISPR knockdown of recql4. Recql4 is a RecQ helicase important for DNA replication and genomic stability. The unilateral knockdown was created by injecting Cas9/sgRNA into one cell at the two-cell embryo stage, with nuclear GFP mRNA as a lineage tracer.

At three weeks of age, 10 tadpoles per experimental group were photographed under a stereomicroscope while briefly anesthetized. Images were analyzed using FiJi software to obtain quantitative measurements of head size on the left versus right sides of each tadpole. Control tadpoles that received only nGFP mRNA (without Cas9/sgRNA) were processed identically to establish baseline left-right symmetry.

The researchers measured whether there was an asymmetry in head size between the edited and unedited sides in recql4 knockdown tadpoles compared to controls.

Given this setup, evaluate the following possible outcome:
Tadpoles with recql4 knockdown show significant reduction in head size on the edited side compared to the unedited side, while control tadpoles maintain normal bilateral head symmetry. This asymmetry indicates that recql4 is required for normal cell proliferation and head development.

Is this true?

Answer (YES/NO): YES